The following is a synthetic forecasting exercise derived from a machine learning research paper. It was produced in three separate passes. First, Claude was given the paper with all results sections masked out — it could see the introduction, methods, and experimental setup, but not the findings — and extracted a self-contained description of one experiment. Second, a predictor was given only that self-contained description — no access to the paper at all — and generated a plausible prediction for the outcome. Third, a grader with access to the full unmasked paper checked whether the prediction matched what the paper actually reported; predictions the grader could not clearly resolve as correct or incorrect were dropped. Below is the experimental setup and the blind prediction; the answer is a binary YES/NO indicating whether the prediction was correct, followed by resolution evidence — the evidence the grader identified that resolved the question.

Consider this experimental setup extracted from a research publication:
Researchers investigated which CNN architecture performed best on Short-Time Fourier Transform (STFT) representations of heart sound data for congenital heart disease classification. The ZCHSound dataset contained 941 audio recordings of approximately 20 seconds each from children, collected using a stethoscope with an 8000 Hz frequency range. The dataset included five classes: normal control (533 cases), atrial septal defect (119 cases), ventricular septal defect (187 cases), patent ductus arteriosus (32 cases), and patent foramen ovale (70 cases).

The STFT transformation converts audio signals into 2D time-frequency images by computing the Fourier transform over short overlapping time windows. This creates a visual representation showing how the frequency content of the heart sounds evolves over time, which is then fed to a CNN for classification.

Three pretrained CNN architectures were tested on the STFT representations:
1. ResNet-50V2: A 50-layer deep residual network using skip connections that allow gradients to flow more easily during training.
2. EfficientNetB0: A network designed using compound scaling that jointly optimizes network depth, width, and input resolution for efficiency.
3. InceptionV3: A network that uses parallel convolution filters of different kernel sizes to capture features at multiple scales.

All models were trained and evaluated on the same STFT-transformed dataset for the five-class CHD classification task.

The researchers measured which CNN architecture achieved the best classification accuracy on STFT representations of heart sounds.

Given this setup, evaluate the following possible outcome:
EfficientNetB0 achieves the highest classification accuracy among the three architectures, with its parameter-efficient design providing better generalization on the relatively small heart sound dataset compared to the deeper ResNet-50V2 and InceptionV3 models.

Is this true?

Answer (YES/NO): NO